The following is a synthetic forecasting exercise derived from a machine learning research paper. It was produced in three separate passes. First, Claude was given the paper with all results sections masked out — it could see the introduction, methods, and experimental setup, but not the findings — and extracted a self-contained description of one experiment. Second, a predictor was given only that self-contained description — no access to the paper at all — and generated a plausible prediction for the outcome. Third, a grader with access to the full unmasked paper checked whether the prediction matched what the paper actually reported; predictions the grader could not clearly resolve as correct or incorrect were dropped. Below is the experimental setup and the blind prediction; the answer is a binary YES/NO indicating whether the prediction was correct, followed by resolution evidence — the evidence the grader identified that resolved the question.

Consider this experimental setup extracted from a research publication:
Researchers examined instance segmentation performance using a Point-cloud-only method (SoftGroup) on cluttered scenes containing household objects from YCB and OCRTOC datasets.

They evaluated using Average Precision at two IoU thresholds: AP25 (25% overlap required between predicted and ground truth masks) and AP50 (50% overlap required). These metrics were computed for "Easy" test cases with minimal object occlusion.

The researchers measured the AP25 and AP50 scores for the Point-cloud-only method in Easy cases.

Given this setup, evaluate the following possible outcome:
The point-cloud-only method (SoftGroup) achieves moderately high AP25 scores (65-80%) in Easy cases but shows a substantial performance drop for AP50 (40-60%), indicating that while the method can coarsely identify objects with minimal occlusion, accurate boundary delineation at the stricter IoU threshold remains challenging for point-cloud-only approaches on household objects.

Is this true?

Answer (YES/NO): YES